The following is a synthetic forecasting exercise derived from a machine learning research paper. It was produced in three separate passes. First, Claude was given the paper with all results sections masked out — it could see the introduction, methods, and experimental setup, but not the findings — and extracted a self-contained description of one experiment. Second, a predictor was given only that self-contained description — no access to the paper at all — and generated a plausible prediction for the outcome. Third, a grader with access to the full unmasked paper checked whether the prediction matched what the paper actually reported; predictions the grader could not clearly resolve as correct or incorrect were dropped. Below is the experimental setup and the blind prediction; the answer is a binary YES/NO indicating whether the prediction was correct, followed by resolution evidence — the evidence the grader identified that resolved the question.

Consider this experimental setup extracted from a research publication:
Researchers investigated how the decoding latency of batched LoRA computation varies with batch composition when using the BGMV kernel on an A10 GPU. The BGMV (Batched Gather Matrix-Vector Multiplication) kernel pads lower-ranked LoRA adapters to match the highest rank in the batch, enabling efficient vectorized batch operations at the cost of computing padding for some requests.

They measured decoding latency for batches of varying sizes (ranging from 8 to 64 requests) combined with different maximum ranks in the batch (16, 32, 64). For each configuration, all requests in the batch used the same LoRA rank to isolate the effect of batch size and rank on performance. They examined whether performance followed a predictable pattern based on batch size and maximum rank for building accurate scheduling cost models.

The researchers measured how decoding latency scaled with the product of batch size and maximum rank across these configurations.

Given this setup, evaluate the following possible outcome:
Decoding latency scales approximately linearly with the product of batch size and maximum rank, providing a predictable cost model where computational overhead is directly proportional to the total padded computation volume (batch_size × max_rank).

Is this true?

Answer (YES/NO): YES